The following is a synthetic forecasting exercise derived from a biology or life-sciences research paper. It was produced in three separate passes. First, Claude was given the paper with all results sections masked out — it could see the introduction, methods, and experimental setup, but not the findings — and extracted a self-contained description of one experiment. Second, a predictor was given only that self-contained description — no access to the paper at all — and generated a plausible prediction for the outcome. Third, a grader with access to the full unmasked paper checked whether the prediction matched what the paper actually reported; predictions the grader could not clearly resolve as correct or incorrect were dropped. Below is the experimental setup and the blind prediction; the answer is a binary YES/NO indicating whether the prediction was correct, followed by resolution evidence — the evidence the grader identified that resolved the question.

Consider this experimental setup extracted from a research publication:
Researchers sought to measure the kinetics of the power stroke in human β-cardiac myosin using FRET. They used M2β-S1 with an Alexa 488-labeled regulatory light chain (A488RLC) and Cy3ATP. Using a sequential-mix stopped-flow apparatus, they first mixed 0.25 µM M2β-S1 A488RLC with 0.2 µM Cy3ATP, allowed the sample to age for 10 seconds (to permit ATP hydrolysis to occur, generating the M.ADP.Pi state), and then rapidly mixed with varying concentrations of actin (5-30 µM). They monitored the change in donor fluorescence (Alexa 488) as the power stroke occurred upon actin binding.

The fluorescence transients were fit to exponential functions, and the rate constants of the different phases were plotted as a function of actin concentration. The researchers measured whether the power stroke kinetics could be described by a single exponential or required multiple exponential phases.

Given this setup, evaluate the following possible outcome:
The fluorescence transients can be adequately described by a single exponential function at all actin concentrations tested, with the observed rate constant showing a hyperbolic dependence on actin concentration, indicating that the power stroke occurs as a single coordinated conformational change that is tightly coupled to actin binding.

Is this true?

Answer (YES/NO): NO